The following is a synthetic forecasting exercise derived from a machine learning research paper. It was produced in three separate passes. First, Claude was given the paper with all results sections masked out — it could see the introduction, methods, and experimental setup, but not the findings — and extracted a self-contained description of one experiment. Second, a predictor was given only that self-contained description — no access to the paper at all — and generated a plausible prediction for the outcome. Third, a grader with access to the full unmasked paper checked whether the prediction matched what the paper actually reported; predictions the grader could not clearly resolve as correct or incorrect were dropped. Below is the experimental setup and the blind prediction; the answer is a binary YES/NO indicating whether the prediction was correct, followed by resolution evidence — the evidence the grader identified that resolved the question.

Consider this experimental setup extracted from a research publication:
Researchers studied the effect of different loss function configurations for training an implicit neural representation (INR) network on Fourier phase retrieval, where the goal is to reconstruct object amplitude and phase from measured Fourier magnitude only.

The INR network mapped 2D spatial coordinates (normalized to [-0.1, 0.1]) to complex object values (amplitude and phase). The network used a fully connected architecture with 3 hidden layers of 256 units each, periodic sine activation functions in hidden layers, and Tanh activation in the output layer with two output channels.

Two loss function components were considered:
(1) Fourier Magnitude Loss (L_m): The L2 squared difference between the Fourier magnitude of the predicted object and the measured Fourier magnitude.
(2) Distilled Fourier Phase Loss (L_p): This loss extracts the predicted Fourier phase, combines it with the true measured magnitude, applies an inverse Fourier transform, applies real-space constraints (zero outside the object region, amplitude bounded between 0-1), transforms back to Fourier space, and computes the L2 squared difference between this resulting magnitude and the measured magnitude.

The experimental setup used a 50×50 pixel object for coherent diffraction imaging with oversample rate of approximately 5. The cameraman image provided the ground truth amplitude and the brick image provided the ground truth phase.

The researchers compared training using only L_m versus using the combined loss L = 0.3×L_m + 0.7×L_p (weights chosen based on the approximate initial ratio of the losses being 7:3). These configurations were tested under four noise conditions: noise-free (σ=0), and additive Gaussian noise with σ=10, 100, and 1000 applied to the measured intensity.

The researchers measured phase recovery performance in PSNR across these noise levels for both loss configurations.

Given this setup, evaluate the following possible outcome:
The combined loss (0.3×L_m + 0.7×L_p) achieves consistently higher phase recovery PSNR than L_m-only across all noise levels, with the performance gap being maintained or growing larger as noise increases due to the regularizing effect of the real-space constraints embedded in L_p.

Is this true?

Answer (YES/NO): NO